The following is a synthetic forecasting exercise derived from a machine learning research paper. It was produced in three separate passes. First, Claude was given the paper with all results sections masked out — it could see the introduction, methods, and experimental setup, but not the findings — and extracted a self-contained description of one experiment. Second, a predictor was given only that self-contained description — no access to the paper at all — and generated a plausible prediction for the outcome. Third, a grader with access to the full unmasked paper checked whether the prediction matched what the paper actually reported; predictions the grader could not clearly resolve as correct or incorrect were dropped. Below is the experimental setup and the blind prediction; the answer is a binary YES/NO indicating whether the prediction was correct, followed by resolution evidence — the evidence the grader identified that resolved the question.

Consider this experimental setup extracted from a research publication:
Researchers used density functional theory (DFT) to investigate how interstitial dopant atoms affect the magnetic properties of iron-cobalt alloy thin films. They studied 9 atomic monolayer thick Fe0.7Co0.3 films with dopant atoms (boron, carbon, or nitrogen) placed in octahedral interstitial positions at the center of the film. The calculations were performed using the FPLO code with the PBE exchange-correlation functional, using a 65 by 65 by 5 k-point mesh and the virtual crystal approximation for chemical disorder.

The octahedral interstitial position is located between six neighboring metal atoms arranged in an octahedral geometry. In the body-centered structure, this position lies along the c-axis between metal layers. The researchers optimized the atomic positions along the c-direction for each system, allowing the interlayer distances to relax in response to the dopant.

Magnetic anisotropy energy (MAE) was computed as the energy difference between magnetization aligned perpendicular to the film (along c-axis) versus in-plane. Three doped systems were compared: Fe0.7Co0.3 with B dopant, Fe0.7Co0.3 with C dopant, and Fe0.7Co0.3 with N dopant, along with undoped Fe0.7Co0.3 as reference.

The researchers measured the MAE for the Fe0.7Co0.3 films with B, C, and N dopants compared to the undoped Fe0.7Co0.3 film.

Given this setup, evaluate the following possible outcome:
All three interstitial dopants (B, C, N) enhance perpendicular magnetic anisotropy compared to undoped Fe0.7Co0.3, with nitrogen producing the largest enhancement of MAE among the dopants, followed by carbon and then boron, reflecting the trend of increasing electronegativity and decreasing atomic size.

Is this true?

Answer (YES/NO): NO